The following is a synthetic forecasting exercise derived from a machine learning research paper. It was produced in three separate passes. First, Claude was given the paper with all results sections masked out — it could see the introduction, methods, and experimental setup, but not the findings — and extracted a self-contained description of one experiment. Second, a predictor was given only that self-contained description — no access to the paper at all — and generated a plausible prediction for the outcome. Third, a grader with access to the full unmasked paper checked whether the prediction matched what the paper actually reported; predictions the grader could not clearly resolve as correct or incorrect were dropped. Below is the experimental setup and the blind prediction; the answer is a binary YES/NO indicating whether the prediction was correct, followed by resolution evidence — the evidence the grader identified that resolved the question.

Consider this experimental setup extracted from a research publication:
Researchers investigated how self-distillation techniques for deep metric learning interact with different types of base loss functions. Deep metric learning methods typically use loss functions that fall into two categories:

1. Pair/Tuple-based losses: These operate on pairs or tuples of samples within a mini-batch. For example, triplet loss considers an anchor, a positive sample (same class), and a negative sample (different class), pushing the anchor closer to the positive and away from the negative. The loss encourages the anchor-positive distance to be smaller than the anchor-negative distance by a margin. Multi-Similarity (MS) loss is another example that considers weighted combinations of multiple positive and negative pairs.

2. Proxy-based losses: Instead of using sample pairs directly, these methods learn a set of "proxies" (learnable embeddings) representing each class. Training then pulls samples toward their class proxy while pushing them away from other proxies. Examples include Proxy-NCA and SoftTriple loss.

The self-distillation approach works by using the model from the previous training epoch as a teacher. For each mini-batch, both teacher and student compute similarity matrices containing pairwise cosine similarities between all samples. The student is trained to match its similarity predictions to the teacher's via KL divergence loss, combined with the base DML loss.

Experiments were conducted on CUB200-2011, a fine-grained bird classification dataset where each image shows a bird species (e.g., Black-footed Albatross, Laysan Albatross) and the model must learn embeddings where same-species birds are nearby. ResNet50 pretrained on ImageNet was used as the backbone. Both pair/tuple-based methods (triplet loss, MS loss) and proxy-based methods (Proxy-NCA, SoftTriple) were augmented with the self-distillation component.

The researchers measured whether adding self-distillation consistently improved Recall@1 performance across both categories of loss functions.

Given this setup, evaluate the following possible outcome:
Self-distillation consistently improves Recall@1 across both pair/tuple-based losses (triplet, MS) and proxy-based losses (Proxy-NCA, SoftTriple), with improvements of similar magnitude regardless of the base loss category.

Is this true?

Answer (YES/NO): NO